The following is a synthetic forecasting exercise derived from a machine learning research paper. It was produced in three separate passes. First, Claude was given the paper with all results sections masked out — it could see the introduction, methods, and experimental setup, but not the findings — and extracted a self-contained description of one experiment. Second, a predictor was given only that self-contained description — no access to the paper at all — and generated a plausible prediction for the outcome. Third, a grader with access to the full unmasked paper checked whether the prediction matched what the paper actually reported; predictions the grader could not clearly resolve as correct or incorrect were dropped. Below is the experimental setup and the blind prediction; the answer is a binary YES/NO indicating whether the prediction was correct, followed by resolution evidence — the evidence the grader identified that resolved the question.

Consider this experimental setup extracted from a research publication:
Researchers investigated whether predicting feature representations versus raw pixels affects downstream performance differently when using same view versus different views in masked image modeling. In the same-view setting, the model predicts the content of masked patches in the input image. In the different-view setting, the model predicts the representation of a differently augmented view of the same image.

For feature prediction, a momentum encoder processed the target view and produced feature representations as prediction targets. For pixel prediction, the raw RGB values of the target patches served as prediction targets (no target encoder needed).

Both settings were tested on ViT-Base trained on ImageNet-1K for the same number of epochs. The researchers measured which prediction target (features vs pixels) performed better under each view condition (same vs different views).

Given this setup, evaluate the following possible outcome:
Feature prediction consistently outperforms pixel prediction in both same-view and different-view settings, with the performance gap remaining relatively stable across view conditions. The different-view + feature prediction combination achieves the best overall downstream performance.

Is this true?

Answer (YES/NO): NO